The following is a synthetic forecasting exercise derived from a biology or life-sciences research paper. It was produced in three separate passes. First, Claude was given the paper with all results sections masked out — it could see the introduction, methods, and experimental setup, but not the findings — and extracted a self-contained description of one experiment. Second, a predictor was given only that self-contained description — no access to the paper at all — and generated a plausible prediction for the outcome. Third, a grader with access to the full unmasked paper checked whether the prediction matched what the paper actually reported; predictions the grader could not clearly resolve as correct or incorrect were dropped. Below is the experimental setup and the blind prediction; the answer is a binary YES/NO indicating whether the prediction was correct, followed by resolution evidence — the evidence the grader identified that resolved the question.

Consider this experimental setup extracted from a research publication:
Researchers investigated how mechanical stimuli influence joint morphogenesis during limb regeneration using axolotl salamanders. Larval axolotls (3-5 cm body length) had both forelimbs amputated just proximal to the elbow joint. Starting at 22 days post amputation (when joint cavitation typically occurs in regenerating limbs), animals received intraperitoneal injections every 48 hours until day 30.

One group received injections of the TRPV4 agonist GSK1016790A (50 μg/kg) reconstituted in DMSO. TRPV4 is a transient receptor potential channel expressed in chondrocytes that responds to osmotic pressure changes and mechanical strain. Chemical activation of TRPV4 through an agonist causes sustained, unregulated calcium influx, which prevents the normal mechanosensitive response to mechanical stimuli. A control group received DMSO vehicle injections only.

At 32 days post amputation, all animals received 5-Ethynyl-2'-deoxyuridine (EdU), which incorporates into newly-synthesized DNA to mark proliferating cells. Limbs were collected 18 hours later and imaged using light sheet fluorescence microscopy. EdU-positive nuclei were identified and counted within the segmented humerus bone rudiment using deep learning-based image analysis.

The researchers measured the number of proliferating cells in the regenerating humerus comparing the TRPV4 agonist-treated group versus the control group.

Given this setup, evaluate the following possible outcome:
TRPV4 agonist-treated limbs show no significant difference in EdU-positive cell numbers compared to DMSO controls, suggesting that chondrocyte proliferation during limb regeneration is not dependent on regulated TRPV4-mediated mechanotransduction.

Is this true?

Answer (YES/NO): NO